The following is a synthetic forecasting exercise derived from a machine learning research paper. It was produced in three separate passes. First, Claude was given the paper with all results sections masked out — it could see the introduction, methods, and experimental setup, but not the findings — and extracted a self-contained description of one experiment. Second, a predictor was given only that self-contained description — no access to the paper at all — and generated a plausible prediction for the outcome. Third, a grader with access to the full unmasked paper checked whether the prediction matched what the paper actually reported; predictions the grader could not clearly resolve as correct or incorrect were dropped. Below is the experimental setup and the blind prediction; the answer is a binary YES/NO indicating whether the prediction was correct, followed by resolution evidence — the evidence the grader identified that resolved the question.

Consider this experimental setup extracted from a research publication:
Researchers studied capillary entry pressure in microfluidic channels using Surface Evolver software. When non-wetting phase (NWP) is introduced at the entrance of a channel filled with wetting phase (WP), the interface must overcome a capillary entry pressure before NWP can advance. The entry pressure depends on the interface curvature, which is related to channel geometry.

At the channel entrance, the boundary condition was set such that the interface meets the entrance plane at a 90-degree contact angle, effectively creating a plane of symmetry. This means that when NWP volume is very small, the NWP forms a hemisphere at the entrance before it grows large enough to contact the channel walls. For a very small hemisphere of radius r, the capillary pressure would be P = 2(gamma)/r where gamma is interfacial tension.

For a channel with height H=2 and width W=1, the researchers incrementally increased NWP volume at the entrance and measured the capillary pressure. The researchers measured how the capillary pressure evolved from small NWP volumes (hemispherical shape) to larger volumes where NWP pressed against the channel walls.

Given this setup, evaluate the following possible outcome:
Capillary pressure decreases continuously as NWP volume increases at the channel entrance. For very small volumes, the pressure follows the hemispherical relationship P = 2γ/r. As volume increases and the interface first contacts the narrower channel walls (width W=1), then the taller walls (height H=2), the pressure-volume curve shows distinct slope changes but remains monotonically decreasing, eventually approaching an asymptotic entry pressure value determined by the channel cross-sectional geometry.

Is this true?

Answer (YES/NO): NO